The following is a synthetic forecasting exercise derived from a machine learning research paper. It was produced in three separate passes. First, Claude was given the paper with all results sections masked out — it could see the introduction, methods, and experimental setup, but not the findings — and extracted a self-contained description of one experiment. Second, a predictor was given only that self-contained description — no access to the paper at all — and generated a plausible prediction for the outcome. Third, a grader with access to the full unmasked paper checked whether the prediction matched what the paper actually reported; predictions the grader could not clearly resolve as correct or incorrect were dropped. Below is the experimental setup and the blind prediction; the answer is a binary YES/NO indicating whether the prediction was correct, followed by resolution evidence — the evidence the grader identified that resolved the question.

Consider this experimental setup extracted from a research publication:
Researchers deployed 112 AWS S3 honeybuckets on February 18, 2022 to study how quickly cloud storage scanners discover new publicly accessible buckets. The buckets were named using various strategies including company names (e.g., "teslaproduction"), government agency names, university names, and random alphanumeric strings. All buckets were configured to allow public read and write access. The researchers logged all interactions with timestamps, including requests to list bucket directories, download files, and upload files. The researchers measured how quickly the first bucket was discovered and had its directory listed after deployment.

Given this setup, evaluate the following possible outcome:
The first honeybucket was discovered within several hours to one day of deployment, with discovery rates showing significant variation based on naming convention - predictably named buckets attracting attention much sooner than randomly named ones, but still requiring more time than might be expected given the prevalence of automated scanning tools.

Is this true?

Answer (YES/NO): NO